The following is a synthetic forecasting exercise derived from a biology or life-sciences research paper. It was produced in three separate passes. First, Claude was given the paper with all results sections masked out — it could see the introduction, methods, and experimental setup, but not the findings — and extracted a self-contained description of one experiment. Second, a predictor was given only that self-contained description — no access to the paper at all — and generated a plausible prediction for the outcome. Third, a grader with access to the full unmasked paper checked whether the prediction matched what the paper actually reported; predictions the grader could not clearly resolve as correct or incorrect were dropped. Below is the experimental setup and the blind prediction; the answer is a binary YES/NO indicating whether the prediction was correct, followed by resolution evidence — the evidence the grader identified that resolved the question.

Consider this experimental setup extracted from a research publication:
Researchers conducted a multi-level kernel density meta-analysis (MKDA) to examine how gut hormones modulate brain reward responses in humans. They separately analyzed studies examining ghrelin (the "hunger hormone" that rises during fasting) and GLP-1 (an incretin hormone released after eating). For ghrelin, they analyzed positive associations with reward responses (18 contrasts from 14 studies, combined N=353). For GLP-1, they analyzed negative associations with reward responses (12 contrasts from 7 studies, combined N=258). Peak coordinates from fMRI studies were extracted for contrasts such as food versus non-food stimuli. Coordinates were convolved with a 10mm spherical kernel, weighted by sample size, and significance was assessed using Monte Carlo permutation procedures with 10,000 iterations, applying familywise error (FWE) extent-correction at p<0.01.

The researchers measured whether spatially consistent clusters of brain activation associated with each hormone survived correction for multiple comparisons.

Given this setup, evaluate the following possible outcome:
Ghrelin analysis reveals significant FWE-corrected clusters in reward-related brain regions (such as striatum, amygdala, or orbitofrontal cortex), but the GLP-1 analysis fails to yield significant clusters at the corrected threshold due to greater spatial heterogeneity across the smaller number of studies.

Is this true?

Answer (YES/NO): YES